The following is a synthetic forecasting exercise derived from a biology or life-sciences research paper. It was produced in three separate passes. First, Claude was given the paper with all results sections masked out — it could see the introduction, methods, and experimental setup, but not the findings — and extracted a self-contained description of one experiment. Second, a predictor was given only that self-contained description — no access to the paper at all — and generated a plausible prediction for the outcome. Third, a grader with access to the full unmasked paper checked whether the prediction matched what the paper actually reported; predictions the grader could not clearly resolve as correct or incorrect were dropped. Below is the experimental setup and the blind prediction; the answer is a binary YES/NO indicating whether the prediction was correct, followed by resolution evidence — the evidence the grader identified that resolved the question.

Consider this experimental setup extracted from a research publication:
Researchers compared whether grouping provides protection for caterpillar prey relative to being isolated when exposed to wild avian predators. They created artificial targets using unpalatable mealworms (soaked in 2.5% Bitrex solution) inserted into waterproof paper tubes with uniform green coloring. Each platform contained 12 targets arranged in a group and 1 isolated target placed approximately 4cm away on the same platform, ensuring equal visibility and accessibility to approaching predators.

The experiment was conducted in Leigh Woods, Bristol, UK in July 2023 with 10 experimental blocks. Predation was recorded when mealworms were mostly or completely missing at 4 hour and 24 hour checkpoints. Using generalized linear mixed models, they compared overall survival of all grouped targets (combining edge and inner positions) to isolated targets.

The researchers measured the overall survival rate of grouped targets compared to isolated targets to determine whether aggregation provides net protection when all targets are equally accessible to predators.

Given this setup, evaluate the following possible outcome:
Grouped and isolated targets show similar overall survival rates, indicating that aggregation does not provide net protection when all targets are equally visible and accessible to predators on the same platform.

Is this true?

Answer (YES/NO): YES